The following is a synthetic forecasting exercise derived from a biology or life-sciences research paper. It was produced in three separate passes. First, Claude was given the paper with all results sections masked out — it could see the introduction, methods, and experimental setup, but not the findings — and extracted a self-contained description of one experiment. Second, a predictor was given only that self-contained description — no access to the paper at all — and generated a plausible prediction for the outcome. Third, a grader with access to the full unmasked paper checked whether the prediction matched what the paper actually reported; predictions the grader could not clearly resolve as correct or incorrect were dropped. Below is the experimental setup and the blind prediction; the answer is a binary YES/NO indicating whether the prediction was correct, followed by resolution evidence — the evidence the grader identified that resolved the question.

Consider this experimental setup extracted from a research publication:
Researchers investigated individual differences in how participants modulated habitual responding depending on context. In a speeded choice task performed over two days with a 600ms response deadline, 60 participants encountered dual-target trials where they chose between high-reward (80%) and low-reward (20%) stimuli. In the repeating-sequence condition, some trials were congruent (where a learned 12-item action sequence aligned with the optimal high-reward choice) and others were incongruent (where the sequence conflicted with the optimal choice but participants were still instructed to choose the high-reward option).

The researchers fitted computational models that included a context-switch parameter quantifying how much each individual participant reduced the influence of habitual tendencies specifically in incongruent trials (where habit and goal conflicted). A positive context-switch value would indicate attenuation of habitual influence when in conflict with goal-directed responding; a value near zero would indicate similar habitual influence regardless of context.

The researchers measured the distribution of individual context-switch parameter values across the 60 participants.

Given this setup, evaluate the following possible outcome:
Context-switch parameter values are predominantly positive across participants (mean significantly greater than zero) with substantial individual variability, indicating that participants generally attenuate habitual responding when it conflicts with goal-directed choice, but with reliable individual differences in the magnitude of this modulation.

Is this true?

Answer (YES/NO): NO